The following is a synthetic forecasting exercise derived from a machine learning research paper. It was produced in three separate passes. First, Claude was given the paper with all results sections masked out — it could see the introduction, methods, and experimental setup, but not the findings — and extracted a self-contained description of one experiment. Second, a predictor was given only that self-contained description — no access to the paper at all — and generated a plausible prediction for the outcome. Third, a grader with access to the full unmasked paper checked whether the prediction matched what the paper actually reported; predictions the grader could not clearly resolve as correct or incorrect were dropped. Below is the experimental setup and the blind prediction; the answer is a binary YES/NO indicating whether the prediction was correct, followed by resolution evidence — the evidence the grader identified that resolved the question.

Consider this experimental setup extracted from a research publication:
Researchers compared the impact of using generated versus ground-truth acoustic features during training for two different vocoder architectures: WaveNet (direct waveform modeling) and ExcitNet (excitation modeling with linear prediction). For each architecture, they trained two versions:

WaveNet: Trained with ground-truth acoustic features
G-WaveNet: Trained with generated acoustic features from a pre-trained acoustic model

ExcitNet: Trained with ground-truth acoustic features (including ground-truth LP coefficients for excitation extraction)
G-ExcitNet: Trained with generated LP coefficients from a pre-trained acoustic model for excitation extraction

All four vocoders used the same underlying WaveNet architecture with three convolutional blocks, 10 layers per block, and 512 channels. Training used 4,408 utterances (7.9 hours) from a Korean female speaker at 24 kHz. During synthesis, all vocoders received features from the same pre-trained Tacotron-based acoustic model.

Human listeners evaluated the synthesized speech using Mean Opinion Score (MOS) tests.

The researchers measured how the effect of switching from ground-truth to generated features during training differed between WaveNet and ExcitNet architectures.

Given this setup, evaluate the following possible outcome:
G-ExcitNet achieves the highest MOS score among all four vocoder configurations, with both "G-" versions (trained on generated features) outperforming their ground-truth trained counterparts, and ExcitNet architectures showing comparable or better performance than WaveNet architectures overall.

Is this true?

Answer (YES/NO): NO